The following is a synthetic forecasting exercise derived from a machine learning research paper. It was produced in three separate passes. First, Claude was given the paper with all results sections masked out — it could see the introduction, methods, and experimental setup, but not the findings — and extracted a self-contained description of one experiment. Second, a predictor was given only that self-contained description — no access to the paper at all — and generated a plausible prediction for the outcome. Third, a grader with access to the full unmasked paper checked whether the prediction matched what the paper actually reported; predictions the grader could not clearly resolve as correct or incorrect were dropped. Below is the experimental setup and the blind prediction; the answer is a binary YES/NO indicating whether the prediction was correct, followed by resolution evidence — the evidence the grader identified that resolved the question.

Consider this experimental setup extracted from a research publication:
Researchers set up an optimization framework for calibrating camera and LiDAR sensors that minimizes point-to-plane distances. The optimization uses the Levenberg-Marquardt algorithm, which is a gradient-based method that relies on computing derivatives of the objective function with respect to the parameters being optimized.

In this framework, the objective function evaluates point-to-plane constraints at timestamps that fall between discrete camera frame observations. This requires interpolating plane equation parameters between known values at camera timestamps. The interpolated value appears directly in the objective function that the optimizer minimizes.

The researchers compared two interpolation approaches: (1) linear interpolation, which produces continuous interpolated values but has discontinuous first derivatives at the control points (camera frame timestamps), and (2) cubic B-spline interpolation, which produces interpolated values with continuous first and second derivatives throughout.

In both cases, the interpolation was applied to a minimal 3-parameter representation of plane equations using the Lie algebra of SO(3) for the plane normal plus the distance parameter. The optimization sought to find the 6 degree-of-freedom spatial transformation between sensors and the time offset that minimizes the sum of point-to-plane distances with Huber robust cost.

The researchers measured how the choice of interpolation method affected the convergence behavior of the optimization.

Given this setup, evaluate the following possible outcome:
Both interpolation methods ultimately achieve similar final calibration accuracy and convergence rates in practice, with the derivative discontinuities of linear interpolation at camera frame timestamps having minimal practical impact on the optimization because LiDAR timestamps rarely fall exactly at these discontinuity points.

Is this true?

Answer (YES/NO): NO